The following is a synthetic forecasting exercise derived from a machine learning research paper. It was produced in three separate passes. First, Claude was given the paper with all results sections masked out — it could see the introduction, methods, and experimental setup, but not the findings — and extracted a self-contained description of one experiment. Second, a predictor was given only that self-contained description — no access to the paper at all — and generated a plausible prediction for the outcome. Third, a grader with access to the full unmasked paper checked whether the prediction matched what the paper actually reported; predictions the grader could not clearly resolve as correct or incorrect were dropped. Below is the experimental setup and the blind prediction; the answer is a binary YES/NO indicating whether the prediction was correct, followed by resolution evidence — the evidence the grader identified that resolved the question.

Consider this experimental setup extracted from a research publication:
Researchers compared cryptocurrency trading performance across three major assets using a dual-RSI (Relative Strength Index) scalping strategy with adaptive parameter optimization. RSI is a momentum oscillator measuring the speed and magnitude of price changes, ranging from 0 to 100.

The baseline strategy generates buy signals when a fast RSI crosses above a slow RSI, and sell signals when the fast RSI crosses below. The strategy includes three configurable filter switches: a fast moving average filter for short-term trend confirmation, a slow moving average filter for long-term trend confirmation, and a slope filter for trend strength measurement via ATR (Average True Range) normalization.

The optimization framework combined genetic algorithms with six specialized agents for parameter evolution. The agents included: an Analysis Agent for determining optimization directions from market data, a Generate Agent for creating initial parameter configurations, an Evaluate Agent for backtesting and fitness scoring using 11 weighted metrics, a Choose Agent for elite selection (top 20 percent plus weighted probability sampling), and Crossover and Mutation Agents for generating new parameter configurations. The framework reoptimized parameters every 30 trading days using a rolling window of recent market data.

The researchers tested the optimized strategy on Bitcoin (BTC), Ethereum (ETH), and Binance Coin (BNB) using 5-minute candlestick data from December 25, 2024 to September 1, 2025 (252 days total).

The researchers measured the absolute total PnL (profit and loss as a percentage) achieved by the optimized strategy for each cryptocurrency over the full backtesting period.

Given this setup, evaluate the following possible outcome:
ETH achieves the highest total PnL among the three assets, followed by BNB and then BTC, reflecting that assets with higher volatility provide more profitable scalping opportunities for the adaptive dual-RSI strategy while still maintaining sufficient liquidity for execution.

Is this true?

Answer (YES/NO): NO